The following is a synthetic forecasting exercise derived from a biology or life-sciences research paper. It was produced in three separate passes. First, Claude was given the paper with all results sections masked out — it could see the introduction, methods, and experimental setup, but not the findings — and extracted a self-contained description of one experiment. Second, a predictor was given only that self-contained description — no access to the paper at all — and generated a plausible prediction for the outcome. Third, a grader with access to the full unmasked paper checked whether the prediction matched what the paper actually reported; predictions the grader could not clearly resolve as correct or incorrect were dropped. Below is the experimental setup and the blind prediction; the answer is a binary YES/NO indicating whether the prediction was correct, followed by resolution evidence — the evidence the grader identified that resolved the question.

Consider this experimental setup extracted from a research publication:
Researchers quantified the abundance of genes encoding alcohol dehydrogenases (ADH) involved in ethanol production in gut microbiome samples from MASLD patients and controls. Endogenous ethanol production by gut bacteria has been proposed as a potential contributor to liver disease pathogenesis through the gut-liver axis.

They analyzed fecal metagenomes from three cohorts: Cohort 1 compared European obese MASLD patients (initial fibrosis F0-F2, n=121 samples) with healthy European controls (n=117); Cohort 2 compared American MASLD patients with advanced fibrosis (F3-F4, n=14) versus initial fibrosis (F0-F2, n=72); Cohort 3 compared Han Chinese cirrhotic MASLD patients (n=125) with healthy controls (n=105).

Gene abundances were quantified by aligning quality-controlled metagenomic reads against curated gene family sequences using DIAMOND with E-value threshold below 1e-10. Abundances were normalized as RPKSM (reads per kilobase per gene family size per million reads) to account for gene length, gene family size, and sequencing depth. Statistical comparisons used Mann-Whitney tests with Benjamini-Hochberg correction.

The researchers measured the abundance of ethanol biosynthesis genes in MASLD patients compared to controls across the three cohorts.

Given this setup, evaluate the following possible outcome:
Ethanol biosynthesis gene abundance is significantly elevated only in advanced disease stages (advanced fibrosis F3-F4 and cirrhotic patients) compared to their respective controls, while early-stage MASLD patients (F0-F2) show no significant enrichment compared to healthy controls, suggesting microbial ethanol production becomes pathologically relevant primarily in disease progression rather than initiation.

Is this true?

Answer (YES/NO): NO